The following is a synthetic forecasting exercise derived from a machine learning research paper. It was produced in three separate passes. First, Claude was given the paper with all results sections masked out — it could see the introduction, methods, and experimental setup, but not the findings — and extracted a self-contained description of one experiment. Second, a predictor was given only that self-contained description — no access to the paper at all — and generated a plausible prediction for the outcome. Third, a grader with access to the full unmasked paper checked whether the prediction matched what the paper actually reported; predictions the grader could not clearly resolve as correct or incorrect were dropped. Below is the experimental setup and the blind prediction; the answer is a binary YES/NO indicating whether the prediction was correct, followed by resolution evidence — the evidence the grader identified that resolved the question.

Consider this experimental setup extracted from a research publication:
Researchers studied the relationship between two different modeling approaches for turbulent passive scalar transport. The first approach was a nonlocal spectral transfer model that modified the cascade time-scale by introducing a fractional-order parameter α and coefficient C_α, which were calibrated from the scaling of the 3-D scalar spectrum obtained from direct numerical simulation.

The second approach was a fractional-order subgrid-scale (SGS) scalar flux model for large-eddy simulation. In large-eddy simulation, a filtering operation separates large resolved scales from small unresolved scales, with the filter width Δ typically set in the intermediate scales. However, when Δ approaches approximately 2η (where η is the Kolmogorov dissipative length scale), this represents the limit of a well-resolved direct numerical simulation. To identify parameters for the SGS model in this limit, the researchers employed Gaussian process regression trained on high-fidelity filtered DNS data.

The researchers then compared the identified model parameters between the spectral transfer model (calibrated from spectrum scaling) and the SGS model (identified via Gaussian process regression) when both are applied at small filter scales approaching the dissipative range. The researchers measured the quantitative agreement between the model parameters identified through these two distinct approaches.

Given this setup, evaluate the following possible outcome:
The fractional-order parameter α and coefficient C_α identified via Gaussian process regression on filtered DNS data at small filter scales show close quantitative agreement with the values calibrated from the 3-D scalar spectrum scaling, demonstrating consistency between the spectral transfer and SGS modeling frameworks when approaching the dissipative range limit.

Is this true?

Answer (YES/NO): YES